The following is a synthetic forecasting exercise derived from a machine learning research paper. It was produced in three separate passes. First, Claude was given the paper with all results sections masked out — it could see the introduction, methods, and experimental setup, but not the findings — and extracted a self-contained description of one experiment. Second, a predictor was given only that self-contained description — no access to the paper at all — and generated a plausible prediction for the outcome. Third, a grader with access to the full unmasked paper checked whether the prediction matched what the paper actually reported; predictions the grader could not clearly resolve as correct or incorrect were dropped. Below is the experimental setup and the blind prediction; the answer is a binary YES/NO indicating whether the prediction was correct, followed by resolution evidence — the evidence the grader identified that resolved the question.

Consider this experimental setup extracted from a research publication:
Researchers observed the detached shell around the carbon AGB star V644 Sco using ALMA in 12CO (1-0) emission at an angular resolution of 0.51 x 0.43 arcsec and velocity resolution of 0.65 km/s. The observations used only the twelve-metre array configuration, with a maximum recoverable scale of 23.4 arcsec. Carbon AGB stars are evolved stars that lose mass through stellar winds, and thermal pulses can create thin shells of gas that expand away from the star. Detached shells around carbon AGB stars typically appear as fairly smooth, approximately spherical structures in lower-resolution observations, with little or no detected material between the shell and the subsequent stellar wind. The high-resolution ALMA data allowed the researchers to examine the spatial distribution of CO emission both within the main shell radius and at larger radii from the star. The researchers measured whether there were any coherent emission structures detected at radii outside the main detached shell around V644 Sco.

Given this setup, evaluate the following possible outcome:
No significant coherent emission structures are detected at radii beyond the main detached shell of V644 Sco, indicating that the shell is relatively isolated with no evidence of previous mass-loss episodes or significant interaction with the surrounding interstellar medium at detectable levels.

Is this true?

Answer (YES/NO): NO